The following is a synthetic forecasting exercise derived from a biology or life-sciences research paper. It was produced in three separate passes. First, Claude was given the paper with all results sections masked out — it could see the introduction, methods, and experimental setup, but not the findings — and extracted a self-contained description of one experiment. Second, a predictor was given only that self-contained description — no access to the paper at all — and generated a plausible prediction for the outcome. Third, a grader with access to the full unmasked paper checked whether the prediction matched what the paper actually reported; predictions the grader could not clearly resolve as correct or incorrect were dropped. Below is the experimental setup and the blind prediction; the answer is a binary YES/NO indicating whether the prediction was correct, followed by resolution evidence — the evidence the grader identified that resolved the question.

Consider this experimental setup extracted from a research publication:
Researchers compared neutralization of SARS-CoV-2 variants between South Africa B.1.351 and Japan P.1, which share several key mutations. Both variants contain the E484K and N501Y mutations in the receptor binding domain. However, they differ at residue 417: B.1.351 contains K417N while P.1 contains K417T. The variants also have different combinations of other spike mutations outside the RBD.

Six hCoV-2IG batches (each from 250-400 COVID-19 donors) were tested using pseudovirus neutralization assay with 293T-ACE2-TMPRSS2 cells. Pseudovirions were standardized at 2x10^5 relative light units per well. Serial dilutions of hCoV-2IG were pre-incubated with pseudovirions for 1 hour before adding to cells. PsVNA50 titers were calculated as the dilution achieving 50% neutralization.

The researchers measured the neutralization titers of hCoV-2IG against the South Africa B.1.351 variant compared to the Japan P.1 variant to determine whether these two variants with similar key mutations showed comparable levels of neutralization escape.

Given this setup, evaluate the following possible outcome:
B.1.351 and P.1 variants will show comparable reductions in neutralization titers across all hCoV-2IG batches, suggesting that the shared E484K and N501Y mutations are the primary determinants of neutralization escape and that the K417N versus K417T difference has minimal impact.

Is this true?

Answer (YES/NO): NO